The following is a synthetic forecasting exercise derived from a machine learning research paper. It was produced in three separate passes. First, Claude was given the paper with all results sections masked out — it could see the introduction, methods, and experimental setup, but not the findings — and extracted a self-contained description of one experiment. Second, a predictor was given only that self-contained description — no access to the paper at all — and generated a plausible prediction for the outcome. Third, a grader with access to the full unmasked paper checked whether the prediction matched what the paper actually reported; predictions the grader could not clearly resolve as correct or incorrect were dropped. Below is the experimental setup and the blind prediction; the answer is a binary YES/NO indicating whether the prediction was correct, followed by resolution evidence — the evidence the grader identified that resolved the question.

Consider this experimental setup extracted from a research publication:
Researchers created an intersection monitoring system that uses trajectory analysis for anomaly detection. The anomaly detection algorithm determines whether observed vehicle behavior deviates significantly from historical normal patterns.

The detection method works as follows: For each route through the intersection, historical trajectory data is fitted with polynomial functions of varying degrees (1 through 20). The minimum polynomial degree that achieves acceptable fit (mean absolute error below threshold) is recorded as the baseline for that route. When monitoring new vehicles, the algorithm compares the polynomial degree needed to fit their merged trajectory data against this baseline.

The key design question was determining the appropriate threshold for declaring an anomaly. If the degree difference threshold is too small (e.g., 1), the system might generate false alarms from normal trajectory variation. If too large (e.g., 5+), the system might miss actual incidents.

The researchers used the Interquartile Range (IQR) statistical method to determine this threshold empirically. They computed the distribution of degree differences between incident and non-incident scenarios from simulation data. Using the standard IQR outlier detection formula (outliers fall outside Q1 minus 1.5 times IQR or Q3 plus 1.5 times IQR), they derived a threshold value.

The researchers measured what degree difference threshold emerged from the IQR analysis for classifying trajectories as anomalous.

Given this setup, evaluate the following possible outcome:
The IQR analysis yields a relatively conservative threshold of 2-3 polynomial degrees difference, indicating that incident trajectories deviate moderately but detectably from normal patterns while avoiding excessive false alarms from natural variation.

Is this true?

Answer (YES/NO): YES